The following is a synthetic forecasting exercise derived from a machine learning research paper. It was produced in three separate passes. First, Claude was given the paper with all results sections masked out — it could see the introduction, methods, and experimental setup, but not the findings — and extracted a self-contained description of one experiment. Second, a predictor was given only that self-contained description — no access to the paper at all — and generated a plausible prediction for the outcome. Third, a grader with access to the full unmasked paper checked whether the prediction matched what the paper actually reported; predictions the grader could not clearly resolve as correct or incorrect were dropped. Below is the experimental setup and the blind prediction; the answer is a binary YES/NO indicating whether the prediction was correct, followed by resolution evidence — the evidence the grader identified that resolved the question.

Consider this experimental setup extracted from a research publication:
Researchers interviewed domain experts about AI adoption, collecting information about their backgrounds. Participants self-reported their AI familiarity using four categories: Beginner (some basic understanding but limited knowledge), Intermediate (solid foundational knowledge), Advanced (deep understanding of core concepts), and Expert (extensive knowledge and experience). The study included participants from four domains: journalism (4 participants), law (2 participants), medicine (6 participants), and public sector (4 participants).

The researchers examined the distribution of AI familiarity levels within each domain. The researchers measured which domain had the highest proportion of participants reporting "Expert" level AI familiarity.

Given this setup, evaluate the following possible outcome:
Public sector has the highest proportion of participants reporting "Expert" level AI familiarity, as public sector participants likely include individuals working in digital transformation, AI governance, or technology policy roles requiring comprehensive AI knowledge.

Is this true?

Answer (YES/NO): YES